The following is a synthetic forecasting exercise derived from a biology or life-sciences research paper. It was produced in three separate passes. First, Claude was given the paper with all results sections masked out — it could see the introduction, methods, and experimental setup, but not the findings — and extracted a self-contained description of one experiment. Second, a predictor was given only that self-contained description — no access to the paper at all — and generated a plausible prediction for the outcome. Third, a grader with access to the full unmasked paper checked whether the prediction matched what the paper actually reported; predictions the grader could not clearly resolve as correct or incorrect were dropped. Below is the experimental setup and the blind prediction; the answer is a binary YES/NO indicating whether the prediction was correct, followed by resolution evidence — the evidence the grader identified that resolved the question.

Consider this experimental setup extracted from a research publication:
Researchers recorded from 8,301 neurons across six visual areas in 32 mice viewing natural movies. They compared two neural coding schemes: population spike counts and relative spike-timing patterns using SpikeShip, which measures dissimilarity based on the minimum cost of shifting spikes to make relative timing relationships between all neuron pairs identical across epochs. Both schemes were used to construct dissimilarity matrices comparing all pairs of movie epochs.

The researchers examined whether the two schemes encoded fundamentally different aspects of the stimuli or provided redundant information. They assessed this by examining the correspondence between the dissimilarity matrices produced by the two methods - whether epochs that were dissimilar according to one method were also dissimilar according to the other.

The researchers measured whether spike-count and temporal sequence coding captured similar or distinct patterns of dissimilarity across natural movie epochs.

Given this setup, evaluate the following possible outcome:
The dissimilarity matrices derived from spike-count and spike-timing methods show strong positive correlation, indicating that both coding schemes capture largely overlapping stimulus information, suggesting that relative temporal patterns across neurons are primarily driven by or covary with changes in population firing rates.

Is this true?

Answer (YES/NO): NO